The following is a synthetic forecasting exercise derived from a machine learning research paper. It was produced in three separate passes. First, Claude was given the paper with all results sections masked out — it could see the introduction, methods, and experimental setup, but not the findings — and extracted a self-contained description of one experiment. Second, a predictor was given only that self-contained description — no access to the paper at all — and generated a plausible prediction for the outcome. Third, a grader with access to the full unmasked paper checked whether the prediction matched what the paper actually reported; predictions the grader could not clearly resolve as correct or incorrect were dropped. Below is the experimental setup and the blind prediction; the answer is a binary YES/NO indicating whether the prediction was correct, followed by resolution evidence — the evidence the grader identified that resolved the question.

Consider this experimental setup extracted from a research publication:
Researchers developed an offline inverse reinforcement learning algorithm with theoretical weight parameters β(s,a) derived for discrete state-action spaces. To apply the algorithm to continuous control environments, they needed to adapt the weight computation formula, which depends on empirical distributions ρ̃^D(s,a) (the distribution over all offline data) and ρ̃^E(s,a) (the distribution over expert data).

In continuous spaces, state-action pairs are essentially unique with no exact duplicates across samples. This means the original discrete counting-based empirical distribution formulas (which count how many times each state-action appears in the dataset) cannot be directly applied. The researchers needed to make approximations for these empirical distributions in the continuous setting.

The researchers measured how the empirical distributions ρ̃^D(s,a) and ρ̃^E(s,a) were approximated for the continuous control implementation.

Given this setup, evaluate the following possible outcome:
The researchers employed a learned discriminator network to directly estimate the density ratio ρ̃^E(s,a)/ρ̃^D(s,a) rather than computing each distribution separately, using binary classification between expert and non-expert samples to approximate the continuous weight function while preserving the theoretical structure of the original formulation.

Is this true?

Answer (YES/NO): NO